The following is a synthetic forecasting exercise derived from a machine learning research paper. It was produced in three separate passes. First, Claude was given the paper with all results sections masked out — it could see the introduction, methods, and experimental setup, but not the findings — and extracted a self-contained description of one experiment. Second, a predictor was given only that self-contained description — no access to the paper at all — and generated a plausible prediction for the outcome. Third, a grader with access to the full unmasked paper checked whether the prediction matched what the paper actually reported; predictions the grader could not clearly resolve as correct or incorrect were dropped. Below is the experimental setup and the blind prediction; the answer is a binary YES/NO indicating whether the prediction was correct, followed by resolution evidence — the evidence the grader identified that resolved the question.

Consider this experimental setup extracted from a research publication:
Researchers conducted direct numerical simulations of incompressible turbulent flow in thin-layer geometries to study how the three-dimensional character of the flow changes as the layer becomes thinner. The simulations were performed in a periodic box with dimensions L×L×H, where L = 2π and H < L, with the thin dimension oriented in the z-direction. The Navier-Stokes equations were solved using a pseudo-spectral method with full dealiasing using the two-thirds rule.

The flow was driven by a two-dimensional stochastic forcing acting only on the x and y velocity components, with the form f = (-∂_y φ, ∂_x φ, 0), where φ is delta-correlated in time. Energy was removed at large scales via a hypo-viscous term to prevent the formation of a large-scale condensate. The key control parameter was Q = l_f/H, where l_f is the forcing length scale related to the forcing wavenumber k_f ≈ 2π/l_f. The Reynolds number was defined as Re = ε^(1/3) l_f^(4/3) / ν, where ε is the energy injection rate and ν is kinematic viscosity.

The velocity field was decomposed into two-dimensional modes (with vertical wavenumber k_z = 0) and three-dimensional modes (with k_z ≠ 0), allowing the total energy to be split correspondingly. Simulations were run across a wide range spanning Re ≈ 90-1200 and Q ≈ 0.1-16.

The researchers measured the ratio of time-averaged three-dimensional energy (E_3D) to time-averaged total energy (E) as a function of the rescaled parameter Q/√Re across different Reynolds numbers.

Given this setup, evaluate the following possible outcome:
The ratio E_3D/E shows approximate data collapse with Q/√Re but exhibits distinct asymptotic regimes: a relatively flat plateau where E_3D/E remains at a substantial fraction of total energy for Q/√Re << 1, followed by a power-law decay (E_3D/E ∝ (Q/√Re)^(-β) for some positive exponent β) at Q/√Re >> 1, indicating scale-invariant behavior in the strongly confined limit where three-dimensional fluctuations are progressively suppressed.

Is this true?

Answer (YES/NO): NO